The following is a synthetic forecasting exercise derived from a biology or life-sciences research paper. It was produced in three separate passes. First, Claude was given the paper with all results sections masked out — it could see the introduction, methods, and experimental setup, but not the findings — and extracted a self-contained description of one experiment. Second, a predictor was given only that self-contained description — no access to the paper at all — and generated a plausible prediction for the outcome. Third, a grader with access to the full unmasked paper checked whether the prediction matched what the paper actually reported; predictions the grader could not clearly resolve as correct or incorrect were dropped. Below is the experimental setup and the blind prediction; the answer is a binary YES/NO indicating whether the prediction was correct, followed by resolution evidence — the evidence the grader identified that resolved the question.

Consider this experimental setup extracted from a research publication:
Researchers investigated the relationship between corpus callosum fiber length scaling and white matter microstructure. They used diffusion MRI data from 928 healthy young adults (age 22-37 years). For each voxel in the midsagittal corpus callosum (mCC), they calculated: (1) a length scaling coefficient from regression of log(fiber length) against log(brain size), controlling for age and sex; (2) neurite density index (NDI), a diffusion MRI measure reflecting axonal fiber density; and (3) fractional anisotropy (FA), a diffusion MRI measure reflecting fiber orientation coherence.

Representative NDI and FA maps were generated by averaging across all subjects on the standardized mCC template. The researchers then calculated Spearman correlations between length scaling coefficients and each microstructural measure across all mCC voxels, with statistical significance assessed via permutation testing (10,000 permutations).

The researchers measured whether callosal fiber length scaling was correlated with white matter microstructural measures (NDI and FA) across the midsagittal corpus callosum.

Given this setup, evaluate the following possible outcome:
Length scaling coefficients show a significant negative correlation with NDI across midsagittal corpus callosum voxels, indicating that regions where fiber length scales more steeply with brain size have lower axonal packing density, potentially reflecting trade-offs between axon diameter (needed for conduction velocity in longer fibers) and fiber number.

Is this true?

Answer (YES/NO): NO